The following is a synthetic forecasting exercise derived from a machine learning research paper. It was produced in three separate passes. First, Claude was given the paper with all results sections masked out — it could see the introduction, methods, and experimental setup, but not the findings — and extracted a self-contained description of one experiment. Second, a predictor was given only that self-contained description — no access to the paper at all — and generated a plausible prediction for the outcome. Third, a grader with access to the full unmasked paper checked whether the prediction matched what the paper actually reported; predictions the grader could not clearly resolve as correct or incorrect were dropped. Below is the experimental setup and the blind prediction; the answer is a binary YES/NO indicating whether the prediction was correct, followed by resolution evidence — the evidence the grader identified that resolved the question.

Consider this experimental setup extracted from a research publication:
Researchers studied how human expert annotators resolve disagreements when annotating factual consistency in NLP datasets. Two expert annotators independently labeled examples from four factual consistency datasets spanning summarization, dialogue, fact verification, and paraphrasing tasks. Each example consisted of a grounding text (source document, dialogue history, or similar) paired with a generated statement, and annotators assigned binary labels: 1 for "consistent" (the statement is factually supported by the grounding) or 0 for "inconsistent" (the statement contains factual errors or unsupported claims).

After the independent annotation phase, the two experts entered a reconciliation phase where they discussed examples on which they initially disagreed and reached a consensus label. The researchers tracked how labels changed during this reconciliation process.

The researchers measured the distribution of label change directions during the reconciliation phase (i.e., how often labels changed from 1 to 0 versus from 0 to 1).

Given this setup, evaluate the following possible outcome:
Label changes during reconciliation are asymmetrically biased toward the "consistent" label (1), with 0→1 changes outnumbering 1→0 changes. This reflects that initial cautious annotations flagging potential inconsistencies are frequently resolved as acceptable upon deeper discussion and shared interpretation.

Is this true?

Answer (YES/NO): NO